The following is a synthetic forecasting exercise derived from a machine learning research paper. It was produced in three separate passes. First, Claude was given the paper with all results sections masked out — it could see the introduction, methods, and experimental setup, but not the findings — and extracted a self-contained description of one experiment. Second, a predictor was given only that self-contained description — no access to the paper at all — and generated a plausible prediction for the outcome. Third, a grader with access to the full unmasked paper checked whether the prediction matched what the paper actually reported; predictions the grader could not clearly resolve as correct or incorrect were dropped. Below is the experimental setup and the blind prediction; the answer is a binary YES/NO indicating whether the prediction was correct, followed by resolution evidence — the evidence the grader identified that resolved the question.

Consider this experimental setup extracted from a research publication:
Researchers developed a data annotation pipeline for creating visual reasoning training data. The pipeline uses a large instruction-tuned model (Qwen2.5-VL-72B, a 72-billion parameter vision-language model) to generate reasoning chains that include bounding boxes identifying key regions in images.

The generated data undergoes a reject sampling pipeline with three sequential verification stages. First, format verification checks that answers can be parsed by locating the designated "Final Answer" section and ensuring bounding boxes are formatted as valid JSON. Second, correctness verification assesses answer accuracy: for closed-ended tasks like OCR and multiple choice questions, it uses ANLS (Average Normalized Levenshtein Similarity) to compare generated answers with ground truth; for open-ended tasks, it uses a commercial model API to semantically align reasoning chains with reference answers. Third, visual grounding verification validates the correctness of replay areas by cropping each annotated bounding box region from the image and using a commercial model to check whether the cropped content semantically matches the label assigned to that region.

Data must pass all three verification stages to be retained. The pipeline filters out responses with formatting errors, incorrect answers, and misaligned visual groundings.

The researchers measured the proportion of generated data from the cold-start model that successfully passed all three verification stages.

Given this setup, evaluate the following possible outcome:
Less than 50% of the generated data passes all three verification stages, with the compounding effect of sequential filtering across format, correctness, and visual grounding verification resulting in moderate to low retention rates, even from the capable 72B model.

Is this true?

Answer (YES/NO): YES